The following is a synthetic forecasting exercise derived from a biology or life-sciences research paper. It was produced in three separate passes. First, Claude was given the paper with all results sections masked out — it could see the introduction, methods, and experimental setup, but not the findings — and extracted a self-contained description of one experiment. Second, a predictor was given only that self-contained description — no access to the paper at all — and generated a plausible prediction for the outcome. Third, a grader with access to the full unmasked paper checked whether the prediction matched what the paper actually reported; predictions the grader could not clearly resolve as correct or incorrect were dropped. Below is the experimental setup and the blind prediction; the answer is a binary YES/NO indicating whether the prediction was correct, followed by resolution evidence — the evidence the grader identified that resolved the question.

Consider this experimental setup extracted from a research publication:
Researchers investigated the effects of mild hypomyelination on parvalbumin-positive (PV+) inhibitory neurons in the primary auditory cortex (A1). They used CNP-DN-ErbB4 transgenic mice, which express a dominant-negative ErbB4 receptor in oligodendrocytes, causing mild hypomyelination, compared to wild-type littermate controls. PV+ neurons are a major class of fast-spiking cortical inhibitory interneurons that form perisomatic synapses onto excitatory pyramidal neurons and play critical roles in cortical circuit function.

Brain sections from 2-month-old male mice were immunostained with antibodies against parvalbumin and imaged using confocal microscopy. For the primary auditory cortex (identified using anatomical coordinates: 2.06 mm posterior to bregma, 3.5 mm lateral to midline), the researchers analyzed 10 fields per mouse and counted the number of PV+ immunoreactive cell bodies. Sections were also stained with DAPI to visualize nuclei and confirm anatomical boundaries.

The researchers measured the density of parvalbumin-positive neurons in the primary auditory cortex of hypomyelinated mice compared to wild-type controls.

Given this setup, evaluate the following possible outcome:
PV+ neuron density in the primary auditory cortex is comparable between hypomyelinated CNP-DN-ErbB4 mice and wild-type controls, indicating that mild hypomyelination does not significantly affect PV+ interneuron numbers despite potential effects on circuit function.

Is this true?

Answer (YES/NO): NO